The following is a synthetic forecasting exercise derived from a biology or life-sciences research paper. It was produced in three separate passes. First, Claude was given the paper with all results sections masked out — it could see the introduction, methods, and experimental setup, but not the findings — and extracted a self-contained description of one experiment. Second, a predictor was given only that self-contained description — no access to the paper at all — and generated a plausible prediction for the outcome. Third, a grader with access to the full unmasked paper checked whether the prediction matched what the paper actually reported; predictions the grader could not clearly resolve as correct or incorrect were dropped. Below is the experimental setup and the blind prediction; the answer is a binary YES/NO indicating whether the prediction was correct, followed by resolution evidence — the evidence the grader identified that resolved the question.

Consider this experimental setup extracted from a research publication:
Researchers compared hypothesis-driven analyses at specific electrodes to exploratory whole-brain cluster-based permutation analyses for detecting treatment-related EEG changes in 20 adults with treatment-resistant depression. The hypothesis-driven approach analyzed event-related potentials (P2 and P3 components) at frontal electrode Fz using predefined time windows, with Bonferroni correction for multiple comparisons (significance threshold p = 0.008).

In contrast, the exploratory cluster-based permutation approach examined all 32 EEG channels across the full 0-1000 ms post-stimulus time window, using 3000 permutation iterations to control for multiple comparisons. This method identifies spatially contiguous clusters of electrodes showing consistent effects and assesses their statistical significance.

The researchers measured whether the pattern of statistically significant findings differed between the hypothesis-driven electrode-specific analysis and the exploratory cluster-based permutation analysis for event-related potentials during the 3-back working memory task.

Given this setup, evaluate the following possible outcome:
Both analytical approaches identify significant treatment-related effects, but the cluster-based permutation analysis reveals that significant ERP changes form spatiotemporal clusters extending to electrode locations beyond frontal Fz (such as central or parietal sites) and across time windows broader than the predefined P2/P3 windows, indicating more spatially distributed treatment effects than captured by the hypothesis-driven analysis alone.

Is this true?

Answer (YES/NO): NO